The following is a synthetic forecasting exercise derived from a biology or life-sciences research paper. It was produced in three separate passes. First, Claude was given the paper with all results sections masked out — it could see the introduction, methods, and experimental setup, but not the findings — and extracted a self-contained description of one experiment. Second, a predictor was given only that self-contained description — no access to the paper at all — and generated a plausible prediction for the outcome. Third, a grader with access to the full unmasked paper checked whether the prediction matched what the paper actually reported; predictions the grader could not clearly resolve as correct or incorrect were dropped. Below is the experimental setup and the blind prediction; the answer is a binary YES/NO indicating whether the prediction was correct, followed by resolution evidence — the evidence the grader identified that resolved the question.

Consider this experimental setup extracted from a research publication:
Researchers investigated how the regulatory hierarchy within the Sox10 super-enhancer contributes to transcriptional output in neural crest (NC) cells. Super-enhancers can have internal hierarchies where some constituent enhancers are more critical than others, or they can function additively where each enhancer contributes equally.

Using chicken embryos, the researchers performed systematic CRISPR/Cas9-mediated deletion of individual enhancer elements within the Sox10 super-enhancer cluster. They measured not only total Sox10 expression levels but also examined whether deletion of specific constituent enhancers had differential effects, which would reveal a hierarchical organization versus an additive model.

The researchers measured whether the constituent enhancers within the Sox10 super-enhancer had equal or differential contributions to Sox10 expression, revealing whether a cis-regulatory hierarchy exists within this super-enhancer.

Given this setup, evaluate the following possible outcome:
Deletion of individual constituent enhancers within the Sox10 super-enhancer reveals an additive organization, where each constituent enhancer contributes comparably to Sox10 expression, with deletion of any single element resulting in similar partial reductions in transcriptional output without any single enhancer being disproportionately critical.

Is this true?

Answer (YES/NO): NO